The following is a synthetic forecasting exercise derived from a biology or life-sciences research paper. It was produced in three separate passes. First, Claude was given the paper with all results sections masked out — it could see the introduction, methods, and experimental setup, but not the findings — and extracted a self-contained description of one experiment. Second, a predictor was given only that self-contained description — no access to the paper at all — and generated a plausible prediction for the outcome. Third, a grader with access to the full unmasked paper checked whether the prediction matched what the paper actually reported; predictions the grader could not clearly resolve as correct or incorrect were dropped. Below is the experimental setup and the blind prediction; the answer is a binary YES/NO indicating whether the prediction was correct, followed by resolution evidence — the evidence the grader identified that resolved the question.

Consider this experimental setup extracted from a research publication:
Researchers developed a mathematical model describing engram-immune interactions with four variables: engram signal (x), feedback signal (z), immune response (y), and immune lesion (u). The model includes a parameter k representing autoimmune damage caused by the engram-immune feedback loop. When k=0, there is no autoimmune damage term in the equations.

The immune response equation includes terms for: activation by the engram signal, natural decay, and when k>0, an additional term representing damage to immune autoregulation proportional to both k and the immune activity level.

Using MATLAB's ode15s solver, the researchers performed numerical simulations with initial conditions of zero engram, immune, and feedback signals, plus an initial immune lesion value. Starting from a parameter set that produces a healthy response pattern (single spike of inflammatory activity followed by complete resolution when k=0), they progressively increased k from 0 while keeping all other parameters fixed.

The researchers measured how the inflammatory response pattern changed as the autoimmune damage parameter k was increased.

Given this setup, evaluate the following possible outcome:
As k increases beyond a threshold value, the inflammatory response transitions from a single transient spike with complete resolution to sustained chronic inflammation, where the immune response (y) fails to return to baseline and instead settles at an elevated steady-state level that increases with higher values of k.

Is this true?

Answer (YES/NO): NO